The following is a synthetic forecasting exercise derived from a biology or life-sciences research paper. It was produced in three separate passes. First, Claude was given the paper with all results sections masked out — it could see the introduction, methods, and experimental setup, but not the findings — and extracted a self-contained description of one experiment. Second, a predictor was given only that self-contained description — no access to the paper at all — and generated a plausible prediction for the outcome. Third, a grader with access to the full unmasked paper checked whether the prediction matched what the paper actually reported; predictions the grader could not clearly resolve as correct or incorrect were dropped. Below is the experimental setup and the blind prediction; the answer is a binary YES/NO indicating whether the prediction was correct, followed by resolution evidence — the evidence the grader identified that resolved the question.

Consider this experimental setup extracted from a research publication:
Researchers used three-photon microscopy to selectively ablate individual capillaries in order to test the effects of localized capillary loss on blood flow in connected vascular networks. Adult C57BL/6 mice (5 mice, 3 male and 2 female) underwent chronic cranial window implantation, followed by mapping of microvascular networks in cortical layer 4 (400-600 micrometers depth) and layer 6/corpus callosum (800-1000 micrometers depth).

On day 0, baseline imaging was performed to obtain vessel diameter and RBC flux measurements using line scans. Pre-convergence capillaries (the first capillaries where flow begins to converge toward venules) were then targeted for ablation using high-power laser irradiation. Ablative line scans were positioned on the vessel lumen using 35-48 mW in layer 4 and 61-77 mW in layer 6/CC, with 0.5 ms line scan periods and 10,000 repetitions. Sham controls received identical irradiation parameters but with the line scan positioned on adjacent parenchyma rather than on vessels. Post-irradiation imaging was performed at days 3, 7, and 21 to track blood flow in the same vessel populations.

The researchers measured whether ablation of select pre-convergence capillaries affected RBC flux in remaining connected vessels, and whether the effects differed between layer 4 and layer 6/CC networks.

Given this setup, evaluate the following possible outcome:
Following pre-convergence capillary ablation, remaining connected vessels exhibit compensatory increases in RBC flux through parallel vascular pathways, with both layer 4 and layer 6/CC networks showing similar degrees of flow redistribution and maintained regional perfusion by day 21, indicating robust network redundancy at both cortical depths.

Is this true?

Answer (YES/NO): NO